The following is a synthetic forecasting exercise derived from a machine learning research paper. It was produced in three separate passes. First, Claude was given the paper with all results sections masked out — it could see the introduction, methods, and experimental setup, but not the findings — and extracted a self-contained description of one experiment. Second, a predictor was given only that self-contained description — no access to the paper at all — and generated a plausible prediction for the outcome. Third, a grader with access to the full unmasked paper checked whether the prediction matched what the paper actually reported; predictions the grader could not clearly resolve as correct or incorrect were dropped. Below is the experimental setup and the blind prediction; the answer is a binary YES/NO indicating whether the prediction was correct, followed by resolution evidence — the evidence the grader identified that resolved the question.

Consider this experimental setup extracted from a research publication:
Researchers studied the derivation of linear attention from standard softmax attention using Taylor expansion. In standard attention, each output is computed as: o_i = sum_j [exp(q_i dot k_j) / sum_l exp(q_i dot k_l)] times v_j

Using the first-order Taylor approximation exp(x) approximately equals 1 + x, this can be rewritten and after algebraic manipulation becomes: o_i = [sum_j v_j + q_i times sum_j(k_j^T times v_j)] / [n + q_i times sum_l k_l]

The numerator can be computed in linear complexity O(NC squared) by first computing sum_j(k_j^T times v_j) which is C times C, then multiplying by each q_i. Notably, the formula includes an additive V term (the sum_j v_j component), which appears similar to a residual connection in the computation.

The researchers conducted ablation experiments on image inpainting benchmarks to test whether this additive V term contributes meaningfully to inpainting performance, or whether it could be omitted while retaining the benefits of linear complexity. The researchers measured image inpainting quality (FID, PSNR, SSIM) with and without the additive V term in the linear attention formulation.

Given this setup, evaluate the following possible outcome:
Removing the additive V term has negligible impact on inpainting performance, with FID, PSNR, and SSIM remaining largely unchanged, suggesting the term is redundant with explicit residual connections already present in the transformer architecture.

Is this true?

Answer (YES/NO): NO